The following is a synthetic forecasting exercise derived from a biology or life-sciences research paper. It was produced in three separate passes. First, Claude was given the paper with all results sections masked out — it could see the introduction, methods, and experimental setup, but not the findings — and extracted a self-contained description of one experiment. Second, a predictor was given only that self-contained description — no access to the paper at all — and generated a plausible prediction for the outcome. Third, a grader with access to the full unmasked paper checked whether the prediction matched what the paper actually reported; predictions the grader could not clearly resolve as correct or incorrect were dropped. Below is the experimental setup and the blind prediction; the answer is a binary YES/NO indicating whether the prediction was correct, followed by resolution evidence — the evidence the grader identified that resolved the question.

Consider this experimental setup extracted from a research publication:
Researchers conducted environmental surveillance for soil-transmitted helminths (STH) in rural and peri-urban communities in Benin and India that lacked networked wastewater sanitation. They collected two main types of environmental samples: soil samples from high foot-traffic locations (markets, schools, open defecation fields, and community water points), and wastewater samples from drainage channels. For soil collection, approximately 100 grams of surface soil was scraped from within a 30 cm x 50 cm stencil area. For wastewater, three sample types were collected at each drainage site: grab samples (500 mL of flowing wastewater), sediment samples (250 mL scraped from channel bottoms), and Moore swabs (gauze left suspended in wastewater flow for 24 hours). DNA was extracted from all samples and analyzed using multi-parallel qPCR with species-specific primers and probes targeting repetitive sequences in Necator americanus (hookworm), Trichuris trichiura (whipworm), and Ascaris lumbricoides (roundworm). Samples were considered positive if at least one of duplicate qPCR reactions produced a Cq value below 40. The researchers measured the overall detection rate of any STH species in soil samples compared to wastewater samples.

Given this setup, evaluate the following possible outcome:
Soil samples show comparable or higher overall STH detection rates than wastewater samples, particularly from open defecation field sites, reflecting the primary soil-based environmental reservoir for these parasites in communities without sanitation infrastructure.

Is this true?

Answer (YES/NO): NO